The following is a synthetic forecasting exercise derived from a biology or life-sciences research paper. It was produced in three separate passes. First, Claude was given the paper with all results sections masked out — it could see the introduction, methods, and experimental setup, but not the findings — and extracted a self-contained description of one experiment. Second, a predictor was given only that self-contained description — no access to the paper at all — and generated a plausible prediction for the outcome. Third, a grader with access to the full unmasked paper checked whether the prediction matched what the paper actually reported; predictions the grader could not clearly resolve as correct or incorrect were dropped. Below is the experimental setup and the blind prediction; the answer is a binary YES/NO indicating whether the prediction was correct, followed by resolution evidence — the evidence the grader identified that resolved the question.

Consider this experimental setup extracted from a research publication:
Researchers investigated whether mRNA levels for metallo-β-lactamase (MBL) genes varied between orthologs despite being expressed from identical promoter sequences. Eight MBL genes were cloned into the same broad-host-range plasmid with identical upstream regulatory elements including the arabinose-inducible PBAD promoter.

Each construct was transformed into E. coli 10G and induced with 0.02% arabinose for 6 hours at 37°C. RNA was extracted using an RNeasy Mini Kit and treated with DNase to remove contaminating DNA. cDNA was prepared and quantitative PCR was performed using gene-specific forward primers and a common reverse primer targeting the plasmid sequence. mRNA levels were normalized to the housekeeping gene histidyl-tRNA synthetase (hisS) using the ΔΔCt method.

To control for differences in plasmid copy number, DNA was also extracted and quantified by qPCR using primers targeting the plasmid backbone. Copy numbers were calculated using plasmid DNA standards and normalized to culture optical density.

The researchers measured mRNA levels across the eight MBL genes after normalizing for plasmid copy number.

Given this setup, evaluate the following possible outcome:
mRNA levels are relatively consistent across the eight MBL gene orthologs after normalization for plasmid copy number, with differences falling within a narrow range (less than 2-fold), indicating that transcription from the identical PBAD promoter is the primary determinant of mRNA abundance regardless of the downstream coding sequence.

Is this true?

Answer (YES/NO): NO